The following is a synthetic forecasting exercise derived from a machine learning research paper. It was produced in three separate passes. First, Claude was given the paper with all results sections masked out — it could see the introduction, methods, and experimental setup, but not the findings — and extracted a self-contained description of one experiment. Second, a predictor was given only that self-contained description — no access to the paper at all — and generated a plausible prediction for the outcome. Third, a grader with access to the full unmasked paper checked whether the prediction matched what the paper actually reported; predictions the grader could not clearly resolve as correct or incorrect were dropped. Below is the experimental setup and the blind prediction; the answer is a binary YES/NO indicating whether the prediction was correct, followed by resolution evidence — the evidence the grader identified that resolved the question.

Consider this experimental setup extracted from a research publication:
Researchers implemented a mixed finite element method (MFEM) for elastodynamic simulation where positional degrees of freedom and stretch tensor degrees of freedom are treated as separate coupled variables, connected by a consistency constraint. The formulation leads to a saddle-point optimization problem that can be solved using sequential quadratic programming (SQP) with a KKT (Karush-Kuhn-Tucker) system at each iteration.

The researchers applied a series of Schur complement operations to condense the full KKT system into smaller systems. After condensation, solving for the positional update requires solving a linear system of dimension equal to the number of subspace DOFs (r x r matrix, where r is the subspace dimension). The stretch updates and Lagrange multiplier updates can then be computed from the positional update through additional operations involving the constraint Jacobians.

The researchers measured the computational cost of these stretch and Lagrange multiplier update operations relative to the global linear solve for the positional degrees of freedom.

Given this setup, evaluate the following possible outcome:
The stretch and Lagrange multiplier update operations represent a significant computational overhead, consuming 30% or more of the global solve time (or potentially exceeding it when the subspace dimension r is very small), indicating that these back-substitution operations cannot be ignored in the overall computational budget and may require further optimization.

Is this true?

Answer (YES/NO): NO